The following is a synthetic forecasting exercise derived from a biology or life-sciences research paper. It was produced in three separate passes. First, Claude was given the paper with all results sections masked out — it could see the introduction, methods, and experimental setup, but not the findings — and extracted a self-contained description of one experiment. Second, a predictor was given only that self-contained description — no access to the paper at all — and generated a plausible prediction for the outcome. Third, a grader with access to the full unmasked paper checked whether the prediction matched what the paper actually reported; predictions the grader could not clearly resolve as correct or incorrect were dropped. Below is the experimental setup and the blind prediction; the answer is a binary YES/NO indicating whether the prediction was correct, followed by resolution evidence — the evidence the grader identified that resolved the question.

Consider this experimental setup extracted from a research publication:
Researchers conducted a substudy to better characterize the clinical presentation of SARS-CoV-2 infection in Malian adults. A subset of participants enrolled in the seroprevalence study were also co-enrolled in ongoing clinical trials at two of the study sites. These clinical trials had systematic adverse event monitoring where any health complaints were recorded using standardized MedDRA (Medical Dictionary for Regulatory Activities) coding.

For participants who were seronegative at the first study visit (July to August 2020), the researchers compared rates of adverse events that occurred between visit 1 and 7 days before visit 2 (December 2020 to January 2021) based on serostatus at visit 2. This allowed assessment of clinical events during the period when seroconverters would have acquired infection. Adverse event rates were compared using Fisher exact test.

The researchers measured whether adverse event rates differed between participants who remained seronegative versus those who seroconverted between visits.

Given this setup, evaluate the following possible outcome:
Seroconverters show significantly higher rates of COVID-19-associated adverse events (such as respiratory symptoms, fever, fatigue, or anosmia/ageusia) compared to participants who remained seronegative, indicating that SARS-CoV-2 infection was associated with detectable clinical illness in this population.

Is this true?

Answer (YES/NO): NO